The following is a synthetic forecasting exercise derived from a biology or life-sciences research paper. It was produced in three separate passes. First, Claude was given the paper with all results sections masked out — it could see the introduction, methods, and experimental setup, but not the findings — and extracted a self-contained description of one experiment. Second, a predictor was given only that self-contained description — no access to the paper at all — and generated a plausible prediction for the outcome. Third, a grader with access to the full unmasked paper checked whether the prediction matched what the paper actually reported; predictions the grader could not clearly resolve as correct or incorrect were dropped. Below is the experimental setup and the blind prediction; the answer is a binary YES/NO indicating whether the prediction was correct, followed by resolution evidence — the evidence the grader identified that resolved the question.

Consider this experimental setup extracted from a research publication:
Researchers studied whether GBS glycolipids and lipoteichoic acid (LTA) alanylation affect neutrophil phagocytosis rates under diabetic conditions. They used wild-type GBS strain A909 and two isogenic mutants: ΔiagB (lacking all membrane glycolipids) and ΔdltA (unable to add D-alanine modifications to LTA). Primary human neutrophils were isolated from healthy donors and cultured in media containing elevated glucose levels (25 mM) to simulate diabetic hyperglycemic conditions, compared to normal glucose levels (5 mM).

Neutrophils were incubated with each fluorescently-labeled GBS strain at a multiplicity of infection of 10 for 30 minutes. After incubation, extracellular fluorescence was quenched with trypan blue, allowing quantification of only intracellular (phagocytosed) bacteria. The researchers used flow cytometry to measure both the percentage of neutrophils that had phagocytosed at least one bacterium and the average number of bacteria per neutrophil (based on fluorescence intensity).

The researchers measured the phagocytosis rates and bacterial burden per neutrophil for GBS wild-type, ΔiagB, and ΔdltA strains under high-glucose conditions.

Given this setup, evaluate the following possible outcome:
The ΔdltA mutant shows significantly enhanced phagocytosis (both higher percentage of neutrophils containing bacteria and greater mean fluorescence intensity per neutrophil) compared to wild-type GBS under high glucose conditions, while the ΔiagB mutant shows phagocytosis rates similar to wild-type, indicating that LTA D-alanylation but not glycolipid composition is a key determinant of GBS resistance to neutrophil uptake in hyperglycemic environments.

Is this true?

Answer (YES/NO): NO